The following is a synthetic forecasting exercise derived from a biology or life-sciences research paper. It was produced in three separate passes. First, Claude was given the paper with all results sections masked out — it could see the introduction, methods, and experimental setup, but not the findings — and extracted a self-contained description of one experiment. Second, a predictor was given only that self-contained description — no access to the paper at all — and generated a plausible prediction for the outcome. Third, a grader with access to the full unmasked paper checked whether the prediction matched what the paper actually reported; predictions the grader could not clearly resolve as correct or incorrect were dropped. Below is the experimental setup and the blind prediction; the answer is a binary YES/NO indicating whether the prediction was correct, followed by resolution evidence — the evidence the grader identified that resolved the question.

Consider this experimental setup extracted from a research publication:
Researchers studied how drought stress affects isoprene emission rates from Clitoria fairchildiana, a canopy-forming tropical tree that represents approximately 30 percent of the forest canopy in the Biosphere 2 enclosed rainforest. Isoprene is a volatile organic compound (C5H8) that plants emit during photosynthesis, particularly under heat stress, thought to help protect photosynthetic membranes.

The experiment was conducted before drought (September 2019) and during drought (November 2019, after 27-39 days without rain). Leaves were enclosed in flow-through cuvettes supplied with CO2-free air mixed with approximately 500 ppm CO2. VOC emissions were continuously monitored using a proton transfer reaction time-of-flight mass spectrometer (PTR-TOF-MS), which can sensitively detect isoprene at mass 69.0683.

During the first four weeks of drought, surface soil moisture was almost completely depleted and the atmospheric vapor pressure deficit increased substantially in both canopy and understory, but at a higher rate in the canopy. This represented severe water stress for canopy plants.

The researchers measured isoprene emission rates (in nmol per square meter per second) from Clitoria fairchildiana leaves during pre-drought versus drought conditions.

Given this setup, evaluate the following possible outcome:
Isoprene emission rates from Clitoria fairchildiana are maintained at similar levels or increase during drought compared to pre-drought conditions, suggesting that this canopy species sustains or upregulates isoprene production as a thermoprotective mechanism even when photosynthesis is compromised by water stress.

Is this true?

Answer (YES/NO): NO